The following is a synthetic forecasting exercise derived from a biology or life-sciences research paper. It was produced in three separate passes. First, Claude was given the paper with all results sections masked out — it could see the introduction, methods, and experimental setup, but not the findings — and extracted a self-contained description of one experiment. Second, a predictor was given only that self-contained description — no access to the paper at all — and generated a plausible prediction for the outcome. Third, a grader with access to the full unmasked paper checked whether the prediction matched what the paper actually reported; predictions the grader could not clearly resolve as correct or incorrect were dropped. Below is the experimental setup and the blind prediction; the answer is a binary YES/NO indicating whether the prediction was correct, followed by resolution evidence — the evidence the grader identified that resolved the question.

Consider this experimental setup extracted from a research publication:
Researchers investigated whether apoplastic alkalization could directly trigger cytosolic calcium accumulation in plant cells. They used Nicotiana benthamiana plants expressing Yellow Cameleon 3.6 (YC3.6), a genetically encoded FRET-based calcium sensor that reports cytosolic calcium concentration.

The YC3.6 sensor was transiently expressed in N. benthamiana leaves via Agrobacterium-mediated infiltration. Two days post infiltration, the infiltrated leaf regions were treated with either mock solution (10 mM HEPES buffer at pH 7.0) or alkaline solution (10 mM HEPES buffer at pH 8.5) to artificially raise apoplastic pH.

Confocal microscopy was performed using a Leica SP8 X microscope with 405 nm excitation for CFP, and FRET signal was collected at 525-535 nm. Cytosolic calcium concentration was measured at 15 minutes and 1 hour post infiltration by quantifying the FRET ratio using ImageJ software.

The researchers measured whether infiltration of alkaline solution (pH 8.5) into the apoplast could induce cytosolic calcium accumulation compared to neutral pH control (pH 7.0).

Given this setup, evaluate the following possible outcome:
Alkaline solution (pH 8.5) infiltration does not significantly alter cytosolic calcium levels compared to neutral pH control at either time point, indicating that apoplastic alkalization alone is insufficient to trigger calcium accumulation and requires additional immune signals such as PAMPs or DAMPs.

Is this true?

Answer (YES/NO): NO